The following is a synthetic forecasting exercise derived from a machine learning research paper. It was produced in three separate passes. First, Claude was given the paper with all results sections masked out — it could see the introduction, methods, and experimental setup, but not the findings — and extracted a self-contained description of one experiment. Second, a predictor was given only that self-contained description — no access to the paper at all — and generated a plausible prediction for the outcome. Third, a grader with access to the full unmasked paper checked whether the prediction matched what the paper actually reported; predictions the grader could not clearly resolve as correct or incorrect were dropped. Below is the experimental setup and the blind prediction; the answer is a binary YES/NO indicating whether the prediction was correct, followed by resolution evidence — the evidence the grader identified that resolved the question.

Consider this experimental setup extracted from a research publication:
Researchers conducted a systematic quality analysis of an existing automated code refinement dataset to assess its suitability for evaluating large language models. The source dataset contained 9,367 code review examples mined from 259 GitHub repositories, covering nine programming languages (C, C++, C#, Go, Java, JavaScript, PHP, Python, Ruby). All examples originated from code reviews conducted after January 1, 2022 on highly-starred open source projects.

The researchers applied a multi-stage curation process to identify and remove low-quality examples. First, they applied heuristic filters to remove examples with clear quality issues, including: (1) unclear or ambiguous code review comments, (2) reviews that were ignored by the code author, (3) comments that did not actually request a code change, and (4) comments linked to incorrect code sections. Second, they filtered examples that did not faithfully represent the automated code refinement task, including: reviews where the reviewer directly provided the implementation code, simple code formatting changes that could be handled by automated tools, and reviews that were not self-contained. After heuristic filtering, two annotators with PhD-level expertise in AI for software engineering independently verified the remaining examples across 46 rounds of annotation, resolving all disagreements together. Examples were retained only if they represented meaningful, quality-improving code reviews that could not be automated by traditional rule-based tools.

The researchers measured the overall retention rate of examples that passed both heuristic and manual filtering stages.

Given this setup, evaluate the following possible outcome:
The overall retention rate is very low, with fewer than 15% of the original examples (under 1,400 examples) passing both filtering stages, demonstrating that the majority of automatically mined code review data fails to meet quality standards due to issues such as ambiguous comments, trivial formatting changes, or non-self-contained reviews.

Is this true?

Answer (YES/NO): YES